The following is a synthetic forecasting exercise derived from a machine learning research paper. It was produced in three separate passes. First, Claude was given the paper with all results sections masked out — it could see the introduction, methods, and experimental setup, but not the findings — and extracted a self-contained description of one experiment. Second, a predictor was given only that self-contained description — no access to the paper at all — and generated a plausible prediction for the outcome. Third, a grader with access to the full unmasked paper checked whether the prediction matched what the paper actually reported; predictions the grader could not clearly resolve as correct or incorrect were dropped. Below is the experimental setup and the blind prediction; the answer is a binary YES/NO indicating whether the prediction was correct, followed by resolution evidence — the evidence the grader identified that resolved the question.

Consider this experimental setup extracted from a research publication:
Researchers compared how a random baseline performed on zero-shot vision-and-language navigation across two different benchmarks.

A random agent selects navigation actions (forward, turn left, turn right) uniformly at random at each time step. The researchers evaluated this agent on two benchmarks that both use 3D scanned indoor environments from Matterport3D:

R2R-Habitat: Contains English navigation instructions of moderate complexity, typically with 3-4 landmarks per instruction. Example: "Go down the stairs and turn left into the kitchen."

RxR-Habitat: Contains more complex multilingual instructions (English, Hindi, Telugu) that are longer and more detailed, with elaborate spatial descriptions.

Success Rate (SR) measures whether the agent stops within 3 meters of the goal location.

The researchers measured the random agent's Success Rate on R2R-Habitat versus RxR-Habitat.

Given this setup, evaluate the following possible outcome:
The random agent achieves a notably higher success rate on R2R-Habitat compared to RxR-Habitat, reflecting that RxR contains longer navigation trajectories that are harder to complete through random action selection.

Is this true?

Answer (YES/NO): NO